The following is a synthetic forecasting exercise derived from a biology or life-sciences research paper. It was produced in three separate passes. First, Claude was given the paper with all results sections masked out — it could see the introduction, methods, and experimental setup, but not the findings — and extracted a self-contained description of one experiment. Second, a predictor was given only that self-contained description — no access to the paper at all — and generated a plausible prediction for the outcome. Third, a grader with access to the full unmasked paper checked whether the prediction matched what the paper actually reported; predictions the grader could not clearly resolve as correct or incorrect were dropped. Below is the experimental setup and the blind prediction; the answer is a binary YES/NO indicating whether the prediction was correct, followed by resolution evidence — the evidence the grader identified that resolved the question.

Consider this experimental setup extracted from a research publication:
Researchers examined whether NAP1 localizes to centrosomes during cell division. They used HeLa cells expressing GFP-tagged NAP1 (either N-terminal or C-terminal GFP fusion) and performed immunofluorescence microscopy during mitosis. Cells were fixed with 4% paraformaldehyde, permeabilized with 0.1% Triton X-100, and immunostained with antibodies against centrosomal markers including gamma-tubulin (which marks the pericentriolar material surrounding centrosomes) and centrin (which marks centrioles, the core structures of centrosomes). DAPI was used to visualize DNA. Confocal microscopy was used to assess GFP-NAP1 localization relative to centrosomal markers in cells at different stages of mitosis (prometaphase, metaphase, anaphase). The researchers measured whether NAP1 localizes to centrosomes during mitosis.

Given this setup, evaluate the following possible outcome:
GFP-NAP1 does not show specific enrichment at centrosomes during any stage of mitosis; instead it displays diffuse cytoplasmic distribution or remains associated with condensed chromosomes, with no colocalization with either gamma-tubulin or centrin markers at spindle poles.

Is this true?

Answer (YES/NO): NO